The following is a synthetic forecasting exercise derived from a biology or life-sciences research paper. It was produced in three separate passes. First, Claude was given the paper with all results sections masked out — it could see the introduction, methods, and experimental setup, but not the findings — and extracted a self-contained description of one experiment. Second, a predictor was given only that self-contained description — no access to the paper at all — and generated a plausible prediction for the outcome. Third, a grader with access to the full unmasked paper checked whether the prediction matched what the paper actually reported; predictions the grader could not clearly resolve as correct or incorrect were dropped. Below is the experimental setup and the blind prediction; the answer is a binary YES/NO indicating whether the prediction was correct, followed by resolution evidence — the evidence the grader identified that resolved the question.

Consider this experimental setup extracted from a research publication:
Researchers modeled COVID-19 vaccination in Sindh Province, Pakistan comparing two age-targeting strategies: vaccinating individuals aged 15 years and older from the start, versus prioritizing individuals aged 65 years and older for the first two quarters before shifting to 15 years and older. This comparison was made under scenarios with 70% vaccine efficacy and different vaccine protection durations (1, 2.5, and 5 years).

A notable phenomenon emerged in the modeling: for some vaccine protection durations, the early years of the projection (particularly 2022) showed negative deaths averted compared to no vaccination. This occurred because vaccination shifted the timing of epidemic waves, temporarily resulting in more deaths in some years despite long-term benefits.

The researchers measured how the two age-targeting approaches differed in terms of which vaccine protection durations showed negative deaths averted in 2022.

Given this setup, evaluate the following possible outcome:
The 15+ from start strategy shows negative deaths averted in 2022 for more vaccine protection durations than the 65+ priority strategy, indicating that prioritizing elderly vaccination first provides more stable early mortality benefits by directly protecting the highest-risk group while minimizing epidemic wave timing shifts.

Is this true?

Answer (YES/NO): YES